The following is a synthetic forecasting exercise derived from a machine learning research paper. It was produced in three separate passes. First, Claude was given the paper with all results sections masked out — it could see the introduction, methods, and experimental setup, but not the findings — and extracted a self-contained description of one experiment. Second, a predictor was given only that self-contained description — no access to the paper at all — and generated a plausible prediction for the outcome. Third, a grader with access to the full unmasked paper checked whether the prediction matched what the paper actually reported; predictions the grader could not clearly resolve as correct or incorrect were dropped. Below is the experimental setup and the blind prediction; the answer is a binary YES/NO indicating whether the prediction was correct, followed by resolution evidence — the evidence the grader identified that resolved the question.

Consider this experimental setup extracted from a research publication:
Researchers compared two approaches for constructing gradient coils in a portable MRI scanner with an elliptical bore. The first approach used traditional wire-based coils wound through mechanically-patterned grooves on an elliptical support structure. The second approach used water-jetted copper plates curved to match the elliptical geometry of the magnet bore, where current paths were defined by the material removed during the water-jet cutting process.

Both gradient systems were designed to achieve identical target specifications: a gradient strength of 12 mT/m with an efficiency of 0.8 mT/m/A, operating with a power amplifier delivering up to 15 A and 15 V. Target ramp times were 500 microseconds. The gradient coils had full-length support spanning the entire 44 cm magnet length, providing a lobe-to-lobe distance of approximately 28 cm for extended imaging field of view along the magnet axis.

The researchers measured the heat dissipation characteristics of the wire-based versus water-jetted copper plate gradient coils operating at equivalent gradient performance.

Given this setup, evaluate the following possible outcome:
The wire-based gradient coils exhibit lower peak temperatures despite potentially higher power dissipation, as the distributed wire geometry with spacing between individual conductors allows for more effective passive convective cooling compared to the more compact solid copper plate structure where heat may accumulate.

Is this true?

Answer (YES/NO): NO